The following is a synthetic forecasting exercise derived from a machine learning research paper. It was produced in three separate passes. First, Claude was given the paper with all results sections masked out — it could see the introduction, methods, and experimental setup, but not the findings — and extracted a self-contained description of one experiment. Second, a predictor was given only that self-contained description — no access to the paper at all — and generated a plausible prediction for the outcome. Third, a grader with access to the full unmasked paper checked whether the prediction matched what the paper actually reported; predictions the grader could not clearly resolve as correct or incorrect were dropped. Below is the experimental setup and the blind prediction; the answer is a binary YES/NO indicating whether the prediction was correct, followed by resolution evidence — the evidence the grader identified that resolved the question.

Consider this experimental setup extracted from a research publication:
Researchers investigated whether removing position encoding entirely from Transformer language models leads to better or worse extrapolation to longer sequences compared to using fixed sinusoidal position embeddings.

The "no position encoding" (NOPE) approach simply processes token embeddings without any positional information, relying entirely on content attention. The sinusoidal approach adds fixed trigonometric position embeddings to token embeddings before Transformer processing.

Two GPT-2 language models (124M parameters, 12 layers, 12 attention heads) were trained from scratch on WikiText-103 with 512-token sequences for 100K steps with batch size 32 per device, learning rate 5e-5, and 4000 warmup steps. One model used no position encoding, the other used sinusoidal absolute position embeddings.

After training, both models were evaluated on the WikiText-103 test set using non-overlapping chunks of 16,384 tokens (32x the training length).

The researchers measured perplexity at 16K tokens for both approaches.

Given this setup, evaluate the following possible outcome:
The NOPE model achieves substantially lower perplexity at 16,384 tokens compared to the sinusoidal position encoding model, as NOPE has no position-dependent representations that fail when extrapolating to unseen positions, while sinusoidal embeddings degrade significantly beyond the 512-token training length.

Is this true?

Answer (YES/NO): YES